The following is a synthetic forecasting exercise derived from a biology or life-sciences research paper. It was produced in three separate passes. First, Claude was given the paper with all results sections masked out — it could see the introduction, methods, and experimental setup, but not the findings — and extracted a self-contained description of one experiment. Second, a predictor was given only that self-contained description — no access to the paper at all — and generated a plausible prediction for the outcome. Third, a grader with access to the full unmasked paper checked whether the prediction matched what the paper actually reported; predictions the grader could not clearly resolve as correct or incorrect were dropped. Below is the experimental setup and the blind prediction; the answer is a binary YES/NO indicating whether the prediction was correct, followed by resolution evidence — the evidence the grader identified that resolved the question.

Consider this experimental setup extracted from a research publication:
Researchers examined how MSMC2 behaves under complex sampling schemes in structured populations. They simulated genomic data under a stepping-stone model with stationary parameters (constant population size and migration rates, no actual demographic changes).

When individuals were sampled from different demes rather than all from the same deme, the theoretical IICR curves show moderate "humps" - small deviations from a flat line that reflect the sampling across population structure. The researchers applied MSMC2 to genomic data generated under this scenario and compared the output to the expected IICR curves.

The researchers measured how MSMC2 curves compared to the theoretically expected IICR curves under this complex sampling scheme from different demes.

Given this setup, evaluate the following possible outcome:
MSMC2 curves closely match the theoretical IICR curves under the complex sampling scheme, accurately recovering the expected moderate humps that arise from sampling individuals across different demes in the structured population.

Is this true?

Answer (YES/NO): NO